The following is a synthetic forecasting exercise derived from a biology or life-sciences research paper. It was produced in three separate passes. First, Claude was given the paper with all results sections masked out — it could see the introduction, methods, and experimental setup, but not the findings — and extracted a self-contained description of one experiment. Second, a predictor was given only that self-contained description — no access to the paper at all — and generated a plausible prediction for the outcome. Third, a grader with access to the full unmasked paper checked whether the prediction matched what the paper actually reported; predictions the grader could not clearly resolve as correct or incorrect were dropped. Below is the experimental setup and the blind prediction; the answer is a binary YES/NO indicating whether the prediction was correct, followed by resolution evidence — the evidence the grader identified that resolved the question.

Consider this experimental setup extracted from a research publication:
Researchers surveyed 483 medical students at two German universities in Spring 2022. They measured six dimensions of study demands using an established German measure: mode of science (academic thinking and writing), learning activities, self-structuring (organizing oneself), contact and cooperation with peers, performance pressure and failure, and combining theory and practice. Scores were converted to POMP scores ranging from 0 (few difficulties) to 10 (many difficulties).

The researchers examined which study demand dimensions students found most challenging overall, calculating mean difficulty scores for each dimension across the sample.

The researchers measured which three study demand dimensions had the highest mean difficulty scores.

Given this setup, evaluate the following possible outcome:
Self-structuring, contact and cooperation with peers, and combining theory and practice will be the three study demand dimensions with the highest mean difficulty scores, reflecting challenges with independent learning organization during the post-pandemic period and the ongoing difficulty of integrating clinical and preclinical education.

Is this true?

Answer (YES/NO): NO